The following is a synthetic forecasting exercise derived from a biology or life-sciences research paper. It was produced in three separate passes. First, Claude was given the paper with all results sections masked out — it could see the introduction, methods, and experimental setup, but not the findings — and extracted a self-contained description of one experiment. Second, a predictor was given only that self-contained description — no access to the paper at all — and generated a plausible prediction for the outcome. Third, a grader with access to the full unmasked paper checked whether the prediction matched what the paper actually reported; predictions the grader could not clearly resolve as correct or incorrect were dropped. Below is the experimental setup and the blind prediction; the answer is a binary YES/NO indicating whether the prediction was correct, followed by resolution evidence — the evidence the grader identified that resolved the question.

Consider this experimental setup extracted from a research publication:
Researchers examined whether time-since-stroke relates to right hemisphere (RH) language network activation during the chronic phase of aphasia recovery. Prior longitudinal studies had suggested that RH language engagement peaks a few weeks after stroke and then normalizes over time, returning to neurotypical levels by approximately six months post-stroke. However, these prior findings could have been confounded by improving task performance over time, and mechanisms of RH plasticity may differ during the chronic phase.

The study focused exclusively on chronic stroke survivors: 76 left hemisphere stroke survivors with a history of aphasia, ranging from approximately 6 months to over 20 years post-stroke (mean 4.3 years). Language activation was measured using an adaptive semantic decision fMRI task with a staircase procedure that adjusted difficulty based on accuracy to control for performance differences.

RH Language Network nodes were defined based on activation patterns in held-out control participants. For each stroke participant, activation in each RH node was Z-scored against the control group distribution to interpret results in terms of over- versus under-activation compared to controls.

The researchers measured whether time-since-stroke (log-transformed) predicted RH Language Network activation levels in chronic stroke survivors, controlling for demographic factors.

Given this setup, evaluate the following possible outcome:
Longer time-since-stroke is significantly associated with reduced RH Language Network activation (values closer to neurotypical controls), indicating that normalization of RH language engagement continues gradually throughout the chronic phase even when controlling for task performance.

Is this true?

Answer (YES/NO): NO